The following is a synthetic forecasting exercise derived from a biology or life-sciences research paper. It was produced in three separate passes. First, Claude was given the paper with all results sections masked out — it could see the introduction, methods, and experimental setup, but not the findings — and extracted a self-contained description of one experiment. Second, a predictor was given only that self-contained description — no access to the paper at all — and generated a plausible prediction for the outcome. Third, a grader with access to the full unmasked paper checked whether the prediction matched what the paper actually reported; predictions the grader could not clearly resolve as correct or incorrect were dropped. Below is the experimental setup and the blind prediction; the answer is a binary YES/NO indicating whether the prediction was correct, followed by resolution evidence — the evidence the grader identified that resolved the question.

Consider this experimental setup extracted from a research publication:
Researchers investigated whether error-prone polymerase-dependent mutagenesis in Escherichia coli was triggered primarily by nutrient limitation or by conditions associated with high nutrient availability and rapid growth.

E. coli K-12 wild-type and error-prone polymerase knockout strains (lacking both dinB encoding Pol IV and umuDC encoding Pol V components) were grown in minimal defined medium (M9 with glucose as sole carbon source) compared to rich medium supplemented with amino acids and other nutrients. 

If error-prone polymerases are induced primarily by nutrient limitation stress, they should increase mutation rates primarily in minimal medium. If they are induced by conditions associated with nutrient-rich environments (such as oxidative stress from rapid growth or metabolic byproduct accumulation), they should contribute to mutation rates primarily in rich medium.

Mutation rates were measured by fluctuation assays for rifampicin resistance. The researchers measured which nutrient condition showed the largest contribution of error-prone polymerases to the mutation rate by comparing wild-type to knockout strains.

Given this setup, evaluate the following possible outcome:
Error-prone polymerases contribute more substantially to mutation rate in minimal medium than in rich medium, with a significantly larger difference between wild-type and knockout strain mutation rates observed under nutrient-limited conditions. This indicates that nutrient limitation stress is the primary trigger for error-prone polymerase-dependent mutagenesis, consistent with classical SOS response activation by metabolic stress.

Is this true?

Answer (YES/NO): NO